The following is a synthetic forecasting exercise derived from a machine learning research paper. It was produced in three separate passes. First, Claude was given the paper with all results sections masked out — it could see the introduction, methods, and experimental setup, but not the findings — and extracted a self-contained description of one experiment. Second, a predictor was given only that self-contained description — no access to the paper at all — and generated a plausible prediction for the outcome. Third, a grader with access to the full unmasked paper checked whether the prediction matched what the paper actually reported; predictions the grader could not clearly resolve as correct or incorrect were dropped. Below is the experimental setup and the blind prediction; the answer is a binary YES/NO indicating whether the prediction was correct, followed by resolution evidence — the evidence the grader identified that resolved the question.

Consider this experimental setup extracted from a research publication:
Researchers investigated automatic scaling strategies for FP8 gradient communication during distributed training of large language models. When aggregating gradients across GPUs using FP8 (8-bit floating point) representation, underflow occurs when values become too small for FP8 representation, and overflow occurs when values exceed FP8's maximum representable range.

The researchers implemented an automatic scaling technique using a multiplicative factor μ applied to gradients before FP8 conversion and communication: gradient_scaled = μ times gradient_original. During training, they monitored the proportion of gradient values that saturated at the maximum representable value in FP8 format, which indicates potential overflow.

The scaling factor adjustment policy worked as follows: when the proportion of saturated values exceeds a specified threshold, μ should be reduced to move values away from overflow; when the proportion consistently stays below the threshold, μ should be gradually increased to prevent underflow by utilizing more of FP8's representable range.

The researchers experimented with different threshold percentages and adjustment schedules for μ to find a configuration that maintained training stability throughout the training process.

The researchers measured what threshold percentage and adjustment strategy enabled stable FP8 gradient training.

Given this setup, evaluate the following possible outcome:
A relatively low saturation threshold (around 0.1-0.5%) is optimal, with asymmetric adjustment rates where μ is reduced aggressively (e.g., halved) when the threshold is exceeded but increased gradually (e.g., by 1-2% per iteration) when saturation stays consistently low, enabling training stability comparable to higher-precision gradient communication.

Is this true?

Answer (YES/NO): NO